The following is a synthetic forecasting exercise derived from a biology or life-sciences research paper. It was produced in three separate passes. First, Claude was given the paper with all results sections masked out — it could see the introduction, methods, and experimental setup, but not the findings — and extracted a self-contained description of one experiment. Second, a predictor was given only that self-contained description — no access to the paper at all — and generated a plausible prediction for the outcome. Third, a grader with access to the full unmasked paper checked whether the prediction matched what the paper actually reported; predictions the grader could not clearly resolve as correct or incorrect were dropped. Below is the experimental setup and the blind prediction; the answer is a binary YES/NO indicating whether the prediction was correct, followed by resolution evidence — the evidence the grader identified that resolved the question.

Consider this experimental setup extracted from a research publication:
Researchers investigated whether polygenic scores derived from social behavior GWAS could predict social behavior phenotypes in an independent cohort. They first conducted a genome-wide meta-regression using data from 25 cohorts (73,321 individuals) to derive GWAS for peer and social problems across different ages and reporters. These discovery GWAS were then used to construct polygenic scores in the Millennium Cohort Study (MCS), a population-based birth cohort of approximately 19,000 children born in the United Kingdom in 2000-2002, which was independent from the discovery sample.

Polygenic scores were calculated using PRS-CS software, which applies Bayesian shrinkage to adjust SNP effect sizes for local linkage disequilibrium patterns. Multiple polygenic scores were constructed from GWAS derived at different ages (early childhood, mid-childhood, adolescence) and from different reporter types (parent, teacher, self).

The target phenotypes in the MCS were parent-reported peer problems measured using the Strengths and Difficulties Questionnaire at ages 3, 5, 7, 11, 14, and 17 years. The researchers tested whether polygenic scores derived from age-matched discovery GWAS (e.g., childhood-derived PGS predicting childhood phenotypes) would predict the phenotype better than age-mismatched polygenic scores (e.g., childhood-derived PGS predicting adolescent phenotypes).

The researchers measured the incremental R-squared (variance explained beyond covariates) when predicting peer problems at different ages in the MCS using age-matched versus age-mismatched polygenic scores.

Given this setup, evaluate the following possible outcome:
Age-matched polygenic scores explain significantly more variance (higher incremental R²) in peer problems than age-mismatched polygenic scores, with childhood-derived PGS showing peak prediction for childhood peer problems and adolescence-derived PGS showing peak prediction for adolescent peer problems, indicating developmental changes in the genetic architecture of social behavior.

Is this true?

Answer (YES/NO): NO